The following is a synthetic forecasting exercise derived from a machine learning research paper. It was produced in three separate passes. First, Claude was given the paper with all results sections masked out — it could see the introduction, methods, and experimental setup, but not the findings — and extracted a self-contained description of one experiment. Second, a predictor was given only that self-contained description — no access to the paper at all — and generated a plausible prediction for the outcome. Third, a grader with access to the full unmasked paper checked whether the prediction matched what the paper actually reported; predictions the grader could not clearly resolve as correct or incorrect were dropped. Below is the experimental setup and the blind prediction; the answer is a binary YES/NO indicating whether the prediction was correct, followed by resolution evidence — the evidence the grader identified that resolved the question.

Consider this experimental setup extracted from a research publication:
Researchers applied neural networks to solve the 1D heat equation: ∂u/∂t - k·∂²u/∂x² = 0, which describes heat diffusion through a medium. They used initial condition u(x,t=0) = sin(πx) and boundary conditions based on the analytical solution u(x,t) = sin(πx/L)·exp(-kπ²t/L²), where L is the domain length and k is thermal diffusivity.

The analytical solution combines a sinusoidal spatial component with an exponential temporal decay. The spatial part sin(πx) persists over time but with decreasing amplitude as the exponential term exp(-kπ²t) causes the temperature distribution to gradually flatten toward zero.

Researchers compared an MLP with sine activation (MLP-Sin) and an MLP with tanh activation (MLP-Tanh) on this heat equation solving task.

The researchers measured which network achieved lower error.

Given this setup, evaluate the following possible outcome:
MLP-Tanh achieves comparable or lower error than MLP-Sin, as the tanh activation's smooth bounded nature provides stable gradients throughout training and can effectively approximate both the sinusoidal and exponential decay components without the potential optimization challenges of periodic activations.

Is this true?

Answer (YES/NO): NO